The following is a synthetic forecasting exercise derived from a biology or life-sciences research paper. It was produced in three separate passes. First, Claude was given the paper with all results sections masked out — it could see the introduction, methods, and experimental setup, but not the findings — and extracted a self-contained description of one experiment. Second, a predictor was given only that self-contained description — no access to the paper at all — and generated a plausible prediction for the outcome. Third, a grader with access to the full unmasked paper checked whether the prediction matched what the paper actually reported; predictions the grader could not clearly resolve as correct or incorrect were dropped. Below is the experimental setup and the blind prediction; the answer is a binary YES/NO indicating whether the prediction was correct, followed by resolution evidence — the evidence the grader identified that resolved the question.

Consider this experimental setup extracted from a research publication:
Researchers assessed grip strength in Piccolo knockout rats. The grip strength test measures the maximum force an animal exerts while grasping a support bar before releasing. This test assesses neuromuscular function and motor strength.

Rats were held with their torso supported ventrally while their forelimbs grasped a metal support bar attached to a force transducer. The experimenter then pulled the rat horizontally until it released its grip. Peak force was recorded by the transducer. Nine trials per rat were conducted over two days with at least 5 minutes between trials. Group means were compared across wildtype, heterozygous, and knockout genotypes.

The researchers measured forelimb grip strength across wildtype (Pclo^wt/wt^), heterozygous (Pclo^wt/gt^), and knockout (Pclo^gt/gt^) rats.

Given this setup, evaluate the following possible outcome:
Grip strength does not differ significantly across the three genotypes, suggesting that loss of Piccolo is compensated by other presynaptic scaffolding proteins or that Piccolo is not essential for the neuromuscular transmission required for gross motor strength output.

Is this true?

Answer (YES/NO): YES